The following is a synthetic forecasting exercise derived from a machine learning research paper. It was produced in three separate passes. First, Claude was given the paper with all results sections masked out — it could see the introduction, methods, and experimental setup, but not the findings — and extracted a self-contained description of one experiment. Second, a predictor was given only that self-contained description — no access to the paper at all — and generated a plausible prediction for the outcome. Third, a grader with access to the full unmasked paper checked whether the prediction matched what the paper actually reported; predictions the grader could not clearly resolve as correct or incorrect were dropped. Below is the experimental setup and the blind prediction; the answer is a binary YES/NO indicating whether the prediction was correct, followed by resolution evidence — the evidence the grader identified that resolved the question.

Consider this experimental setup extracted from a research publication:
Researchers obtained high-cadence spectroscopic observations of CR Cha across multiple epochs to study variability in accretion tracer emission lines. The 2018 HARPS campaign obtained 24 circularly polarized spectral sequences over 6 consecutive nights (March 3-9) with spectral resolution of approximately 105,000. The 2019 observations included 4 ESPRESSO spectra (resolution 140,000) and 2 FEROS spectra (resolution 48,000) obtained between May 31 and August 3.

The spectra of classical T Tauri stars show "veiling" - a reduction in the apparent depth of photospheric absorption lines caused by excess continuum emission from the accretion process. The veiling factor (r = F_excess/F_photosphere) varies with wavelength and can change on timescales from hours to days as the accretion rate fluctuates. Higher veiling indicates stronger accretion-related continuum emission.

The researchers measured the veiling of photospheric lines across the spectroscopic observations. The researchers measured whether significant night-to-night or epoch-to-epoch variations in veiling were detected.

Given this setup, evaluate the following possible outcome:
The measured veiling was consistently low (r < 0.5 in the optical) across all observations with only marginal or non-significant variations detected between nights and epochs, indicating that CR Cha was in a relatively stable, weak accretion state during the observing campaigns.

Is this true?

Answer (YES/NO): NO